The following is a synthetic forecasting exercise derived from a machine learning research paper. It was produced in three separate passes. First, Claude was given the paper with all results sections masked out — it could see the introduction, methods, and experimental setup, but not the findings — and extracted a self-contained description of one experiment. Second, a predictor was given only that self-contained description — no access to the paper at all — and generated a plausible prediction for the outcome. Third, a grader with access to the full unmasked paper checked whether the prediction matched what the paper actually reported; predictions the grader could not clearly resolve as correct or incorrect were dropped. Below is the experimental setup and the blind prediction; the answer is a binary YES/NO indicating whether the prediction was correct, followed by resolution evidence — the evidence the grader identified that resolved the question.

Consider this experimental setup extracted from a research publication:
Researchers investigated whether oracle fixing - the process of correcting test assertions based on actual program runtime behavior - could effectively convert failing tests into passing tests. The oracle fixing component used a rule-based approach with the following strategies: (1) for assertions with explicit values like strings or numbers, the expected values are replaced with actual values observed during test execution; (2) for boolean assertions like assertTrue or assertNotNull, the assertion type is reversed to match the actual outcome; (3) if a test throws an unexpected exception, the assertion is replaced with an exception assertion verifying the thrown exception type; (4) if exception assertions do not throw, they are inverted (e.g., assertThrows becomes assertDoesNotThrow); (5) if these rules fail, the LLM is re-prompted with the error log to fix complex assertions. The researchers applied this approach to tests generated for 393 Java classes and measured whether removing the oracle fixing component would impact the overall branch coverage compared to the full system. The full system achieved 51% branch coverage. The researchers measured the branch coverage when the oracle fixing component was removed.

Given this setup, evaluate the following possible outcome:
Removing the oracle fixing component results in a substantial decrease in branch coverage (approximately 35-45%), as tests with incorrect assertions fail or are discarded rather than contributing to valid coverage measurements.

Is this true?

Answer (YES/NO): NO